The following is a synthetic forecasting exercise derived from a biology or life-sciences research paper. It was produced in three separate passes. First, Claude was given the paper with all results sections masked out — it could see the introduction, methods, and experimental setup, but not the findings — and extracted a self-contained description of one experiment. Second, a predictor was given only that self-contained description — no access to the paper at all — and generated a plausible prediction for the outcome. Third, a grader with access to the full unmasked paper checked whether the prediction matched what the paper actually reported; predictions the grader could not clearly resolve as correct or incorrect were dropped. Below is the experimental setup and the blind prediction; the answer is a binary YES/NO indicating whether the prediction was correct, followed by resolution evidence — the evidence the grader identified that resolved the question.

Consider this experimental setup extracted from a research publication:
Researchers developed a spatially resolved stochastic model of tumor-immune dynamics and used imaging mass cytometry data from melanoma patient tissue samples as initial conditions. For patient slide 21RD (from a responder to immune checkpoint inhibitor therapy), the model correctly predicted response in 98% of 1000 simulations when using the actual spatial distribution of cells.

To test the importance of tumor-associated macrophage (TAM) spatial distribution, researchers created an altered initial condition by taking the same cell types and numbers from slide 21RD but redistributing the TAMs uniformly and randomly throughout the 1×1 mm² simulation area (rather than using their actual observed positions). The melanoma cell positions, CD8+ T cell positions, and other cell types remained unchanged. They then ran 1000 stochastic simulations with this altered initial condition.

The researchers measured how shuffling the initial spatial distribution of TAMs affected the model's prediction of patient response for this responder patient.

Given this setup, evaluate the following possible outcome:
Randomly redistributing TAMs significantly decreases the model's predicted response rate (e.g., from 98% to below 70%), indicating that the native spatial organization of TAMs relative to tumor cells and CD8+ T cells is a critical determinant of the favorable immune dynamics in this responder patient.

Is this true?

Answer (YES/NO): YES